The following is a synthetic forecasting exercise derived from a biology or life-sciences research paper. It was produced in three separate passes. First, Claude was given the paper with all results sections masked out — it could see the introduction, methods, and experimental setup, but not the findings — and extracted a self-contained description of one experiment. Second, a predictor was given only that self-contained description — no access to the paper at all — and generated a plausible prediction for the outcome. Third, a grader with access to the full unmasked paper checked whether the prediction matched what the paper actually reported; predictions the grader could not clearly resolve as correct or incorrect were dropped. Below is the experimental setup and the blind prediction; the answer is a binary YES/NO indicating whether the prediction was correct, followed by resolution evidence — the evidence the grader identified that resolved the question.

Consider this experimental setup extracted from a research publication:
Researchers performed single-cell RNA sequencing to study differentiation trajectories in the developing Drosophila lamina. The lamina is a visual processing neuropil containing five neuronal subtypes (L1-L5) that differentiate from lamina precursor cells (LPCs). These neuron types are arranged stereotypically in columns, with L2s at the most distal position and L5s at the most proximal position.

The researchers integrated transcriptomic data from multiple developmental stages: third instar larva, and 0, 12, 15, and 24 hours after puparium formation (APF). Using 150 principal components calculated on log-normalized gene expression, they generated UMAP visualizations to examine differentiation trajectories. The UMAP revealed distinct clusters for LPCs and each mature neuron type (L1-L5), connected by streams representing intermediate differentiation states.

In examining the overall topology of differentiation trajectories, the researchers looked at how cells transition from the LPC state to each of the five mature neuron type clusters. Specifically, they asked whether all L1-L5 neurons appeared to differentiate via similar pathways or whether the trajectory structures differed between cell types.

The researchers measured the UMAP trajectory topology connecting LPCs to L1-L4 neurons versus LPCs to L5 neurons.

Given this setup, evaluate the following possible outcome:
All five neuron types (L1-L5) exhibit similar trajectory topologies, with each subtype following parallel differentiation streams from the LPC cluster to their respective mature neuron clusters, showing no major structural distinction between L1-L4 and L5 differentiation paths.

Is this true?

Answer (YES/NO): NO